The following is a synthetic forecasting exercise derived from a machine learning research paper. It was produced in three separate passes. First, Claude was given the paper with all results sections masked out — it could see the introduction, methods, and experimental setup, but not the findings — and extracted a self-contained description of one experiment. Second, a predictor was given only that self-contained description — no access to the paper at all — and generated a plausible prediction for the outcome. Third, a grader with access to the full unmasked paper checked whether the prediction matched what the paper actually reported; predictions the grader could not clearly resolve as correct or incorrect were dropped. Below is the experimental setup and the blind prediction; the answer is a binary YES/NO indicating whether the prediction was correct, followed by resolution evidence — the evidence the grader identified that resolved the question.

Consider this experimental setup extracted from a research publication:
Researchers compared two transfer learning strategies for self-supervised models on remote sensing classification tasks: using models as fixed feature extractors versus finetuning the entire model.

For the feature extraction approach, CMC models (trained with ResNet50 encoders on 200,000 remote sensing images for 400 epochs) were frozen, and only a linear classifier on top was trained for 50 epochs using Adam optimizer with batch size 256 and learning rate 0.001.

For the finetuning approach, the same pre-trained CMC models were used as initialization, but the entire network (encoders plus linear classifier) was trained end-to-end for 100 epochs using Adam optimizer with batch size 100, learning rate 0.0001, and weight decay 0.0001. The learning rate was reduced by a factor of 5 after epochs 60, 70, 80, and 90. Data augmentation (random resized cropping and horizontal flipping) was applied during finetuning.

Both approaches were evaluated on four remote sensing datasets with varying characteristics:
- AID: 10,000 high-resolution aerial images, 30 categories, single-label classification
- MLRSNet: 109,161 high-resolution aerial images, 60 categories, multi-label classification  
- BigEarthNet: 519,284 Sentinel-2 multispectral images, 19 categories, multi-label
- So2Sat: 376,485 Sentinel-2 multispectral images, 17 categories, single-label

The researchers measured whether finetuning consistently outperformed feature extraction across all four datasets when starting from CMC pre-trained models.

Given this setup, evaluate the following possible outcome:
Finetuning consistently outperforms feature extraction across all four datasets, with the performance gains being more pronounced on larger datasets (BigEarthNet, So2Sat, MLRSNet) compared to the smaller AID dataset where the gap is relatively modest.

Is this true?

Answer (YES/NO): NO